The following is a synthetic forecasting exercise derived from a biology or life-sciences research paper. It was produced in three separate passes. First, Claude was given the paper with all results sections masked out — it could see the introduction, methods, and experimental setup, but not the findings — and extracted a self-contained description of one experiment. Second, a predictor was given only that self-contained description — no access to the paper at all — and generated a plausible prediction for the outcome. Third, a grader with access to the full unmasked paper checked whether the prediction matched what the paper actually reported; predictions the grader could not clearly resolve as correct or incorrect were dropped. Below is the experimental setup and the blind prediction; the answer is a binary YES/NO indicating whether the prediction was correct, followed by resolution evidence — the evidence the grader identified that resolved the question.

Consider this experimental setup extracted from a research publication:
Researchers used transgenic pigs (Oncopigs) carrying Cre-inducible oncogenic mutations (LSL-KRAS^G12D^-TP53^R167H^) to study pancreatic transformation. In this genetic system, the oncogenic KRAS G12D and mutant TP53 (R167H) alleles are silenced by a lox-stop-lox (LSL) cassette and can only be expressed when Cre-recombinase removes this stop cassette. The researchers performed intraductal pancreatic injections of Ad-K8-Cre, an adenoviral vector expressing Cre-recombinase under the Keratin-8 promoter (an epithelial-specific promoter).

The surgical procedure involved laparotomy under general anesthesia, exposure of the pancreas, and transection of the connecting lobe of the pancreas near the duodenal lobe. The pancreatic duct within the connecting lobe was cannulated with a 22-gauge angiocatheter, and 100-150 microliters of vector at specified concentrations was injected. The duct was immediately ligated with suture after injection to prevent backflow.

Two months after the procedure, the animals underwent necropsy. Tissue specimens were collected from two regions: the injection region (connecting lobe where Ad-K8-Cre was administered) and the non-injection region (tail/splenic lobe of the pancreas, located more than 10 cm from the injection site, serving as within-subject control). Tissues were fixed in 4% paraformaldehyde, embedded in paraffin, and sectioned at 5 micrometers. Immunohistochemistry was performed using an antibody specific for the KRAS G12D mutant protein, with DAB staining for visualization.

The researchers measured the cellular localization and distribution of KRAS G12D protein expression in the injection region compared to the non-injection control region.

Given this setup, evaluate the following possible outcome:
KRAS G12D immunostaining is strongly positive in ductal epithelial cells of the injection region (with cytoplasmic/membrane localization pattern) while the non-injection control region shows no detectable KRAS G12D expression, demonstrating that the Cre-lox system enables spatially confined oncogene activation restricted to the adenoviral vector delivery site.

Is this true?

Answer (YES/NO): NO